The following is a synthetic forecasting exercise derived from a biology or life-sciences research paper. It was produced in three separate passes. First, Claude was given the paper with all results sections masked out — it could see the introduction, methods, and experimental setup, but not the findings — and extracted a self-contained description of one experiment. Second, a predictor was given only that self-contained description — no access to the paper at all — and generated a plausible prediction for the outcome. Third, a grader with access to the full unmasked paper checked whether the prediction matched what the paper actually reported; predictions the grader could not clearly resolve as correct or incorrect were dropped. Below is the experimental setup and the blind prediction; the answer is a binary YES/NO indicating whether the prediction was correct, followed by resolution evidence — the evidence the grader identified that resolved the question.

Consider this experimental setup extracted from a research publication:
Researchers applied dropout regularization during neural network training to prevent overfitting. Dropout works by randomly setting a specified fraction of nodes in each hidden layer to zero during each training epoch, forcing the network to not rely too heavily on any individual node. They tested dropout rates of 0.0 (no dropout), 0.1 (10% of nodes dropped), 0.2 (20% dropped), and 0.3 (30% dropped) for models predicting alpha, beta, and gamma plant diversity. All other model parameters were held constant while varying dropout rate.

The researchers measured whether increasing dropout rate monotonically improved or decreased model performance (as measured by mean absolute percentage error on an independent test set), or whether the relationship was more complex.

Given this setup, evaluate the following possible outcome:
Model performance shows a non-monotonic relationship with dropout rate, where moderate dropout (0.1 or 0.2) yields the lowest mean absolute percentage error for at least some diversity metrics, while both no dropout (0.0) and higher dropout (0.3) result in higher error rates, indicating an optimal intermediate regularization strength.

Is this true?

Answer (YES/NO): YES